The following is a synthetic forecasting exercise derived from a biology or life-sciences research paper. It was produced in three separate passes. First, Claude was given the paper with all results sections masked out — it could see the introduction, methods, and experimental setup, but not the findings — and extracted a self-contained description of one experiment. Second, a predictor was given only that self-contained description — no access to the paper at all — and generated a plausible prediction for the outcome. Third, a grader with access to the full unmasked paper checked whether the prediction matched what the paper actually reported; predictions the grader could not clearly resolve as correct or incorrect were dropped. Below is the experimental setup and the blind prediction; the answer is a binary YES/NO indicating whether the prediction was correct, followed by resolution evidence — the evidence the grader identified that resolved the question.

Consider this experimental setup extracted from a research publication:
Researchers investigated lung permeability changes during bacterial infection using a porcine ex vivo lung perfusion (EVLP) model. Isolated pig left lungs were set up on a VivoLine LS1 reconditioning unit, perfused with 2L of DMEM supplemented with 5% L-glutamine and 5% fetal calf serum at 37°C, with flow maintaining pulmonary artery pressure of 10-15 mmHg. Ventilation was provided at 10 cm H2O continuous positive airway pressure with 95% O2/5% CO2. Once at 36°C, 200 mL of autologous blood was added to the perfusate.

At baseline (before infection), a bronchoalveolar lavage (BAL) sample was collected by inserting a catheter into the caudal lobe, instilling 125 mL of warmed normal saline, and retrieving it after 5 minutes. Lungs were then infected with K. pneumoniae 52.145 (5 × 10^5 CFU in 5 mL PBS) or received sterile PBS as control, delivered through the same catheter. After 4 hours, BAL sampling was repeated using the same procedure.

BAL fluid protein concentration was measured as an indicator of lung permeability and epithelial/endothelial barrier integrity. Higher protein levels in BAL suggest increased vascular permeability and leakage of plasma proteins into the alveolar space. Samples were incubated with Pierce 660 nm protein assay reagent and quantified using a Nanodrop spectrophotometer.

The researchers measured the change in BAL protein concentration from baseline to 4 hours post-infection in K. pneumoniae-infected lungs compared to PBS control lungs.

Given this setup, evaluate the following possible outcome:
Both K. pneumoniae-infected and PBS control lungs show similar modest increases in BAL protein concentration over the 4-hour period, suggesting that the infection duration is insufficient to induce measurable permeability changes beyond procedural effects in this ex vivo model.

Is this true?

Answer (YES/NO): NO